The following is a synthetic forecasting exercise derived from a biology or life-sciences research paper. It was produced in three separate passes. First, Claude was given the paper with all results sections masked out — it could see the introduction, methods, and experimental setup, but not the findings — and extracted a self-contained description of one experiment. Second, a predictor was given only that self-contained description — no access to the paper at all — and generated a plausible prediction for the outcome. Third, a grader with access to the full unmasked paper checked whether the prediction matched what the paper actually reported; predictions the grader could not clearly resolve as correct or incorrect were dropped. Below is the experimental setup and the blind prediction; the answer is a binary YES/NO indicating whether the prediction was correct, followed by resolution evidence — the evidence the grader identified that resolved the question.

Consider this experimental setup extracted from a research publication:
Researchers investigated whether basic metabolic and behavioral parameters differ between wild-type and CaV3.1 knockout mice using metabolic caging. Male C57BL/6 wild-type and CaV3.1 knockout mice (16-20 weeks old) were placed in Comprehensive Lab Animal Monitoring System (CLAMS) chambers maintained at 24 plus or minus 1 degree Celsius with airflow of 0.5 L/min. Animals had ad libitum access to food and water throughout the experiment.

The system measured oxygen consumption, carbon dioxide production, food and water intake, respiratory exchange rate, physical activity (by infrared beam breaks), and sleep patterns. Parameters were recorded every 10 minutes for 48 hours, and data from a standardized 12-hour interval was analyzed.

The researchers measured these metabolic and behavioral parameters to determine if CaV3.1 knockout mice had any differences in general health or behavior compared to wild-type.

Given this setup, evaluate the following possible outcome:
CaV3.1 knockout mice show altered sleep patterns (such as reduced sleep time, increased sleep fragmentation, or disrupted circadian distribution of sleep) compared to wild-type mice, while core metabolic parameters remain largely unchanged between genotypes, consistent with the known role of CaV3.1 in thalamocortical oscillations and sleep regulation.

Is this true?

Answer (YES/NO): YES